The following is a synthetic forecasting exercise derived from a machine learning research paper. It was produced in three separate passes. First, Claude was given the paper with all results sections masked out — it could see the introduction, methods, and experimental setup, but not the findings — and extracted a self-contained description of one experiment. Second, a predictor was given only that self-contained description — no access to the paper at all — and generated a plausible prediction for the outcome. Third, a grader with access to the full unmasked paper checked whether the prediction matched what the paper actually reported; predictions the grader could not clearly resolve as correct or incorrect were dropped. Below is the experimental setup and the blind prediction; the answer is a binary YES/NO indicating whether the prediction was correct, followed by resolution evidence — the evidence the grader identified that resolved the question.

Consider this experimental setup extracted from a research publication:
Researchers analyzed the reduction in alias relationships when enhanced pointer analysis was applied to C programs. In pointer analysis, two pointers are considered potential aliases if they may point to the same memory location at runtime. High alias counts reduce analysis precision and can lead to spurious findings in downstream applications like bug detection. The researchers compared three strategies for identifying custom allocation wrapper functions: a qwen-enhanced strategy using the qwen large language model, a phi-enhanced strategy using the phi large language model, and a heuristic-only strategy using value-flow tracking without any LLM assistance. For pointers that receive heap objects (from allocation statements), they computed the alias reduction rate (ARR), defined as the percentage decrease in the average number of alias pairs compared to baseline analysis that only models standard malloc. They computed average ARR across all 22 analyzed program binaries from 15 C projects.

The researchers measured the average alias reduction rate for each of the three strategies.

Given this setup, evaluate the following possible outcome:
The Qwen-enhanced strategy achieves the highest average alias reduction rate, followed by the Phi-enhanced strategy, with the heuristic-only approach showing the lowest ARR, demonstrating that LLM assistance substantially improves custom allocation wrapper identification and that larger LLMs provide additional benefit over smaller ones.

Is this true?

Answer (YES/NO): NO